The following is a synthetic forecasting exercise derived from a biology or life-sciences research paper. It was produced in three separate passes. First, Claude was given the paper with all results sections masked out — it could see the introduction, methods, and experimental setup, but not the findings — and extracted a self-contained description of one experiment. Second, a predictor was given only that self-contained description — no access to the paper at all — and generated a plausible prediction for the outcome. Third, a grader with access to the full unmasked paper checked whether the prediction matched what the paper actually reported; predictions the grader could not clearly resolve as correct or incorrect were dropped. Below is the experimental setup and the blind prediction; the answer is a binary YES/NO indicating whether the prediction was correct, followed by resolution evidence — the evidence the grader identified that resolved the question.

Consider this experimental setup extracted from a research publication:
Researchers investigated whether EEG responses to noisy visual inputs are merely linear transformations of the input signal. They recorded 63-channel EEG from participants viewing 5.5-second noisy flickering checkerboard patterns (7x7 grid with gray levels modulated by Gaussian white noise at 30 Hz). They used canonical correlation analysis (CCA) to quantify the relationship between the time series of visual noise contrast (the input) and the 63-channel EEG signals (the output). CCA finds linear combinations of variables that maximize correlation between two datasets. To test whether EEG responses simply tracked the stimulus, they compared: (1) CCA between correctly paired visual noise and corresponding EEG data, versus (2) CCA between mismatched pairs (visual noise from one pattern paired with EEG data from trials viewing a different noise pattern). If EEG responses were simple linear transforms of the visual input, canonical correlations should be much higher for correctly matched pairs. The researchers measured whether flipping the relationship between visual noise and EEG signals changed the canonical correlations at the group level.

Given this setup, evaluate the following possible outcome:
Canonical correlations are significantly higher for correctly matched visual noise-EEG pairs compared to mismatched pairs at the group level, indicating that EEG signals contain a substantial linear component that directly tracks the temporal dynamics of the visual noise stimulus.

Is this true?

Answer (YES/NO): NO